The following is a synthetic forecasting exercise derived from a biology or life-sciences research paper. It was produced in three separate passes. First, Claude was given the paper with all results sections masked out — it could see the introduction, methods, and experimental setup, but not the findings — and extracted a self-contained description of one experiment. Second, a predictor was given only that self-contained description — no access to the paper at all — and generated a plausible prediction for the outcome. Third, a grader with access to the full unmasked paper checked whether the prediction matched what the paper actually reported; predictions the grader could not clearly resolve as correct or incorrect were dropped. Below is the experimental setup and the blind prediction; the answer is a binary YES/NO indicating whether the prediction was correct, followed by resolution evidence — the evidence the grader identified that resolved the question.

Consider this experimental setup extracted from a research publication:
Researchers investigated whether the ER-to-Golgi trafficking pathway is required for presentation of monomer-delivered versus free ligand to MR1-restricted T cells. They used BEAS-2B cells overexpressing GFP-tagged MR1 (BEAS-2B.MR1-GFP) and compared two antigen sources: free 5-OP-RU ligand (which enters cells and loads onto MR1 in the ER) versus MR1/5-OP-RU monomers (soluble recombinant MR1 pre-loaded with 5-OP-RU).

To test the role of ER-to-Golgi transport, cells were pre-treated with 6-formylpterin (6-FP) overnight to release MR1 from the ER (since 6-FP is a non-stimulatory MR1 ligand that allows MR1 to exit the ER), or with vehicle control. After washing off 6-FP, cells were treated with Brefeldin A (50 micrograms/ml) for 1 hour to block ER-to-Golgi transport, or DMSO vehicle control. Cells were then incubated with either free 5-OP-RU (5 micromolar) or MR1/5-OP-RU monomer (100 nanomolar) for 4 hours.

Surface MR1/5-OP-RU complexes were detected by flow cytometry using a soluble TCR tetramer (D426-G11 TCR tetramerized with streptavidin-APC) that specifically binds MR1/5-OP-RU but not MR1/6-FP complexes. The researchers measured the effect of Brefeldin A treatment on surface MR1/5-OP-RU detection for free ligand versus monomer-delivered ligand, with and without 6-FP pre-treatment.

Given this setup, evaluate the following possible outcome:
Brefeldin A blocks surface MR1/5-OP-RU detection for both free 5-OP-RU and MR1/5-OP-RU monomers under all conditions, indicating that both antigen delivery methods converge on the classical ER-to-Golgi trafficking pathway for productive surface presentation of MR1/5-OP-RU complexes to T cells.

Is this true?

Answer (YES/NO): NO